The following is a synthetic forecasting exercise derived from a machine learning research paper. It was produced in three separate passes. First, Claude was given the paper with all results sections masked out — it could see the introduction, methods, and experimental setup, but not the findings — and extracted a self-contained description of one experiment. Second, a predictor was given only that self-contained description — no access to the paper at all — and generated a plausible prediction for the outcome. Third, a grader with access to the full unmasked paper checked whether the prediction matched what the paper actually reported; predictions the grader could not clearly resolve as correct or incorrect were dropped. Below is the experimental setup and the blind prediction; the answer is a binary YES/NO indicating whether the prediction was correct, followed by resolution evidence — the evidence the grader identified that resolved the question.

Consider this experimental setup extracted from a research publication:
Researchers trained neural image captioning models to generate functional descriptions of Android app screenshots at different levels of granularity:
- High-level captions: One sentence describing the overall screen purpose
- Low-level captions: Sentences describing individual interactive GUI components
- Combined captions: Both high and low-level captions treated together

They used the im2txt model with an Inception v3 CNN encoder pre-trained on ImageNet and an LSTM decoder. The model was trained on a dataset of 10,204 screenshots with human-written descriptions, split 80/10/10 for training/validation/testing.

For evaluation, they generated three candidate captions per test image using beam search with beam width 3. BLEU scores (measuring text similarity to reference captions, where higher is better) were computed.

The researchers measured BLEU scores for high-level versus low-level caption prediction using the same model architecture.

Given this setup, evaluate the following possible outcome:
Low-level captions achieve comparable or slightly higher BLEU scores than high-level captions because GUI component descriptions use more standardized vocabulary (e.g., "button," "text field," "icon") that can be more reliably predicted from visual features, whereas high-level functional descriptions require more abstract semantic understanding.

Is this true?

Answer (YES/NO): YES